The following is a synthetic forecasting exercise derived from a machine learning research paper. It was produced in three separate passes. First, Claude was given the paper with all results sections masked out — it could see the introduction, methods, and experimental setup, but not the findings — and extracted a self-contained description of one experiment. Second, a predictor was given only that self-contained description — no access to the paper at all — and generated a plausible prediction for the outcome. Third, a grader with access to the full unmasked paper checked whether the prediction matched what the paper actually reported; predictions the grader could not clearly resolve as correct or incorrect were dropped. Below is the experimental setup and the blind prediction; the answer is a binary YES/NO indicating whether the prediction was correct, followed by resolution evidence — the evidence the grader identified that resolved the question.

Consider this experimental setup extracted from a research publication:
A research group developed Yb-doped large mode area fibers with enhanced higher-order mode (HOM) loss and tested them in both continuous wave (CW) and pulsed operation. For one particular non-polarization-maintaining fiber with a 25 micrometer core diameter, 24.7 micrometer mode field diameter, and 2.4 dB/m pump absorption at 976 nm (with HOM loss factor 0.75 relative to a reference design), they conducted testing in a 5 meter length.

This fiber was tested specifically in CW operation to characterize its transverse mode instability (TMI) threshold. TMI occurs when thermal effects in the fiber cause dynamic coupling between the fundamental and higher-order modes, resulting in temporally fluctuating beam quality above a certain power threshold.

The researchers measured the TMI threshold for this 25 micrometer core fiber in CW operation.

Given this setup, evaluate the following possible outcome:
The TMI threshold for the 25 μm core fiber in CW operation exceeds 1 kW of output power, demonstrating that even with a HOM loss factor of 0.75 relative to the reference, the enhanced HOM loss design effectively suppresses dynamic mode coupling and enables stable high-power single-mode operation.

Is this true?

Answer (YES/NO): YES